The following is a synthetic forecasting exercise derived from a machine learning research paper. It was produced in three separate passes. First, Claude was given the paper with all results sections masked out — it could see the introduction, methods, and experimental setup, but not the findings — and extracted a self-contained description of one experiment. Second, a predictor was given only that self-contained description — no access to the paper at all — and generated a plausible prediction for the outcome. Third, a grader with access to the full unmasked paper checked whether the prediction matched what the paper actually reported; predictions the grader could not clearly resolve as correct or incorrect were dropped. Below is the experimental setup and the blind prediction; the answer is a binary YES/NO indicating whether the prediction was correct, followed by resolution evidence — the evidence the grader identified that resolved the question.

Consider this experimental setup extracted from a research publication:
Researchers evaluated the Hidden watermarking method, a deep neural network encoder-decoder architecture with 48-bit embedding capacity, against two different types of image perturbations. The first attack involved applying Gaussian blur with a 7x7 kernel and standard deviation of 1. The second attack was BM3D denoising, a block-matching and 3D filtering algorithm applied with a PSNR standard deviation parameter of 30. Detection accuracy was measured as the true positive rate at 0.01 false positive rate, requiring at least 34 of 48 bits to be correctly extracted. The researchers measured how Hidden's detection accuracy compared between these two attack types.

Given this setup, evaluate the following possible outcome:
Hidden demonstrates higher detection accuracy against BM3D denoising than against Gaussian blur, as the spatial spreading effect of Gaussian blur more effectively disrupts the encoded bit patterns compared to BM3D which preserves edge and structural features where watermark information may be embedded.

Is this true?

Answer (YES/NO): NO